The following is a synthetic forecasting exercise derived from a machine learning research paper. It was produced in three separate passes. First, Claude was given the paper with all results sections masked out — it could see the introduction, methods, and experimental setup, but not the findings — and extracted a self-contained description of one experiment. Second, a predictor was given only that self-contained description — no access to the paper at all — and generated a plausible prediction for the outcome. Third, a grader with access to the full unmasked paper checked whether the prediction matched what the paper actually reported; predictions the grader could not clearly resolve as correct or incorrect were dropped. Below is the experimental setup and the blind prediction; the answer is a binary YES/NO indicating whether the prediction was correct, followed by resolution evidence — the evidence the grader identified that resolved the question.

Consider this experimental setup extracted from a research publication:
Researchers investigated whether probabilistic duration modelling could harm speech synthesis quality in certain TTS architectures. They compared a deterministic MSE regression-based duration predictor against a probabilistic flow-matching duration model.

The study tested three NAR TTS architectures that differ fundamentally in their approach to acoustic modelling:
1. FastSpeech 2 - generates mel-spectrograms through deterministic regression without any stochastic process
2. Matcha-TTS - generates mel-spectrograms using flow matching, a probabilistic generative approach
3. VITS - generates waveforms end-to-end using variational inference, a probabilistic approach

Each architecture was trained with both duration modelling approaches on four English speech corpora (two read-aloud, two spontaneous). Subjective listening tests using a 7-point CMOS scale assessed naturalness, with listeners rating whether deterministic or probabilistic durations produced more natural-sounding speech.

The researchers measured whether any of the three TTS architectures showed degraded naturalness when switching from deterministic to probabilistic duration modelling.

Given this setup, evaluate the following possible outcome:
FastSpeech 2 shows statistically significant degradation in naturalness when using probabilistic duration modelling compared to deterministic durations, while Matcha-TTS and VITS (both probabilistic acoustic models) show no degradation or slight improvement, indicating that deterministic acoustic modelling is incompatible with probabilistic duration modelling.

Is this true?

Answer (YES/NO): YES